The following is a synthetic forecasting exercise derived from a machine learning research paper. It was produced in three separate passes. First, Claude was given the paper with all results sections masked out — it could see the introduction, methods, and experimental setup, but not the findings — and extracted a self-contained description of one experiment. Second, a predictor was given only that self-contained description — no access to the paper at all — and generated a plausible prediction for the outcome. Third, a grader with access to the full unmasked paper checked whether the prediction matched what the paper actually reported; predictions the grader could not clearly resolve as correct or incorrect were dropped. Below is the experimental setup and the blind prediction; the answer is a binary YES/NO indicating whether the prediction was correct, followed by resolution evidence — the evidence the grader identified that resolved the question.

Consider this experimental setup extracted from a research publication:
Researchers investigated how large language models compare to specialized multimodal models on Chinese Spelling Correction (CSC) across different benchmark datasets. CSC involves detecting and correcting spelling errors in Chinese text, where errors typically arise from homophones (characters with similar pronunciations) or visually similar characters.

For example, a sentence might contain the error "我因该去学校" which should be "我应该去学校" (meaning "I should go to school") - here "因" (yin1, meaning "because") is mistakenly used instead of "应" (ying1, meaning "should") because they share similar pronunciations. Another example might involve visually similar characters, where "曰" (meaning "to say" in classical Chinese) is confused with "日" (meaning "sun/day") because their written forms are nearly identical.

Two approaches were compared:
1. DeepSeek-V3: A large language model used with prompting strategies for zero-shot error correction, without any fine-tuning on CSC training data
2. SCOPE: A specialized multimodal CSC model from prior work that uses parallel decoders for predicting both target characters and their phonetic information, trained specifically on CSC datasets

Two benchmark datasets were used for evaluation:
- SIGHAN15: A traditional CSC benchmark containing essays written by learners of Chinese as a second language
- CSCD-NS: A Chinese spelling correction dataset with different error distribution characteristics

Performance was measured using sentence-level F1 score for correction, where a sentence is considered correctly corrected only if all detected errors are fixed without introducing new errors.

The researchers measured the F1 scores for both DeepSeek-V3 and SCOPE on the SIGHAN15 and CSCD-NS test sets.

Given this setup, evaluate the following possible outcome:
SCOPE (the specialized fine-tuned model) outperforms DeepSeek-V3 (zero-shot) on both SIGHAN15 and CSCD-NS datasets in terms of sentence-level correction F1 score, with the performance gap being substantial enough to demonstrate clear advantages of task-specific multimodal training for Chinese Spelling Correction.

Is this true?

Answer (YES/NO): NO